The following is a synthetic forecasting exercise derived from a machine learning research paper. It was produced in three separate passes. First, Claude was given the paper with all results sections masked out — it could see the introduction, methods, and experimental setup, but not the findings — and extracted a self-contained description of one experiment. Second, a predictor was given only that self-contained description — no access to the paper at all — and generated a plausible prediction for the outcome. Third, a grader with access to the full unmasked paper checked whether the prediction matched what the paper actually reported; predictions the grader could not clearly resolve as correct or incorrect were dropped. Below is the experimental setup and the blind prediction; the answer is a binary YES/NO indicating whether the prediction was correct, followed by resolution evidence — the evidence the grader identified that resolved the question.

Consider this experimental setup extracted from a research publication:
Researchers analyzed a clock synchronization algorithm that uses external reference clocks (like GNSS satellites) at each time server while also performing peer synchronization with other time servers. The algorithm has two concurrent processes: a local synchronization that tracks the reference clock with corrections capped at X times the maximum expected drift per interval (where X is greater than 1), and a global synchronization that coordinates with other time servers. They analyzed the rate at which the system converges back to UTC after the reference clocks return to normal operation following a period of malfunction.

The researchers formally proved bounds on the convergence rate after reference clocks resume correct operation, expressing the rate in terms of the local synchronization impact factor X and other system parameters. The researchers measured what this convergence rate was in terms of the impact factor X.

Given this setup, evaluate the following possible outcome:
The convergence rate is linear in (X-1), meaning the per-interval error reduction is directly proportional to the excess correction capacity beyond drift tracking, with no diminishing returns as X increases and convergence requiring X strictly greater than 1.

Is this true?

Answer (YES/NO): YES